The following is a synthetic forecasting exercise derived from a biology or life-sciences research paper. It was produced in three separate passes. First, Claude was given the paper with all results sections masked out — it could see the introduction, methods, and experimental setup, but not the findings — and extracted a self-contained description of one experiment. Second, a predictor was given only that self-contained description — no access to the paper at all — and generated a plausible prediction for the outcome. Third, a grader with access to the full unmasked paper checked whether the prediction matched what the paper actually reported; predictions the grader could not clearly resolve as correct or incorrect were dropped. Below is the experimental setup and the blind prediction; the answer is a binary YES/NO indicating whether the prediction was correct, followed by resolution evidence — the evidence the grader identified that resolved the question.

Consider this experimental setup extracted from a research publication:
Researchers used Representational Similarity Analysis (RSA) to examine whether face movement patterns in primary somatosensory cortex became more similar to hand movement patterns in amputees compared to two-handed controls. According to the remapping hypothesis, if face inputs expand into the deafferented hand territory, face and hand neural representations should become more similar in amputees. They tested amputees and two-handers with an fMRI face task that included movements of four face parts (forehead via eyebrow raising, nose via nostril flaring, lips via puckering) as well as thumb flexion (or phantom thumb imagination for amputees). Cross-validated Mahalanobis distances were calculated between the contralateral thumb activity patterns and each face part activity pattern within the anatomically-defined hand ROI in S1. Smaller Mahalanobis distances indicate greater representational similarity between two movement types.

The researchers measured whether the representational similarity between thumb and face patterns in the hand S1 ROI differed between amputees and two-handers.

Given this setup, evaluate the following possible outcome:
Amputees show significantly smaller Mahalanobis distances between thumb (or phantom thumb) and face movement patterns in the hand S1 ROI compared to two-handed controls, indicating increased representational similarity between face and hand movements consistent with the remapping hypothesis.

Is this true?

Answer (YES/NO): NO